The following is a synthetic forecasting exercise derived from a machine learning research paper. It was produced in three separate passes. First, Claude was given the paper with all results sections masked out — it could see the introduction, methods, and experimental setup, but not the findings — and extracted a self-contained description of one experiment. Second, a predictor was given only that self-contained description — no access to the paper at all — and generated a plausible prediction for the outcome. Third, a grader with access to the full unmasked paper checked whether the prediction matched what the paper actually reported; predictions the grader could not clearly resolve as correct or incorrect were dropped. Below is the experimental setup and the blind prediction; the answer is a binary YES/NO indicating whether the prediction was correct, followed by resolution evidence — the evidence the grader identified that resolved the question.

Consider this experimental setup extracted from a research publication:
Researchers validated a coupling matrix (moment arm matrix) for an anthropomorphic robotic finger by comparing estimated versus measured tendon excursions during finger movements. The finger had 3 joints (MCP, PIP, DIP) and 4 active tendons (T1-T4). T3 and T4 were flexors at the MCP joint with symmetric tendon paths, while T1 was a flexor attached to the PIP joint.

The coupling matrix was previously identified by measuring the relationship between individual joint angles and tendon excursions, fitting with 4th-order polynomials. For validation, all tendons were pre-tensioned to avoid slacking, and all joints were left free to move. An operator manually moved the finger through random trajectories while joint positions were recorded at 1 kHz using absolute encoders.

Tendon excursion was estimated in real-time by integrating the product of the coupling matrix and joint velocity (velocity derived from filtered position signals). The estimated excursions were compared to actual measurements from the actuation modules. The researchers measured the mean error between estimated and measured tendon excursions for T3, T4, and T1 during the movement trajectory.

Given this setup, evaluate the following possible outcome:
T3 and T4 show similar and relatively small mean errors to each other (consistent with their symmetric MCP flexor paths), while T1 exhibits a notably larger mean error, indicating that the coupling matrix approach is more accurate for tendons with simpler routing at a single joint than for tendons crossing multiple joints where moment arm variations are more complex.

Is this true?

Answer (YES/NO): NO